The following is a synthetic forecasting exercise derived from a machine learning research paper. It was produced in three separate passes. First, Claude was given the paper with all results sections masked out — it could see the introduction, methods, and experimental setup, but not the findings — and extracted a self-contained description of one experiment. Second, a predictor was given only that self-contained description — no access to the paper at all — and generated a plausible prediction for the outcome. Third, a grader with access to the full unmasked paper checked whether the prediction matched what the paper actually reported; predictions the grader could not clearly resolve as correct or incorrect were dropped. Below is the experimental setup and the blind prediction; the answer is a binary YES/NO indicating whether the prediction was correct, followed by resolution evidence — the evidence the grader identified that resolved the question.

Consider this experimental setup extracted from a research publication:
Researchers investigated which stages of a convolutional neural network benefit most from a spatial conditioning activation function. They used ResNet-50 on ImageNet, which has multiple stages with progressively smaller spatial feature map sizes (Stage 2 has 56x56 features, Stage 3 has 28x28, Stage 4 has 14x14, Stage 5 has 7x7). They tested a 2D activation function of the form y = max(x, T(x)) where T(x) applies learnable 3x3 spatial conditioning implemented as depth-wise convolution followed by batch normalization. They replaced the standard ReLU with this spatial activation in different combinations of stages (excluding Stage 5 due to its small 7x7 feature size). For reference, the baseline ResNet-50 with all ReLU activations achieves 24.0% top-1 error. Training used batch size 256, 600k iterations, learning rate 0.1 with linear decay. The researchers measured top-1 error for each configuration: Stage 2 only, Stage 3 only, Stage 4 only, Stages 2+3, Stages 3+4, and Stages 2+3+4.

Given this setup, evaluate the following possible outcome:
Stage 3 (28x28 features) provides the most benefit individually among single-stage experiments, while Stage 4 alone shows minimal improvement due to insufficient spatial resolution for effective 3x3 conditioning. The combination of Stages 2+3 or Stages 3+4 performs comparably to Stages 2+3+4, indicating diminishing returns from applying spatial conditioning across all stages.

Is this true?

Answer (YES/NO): NO